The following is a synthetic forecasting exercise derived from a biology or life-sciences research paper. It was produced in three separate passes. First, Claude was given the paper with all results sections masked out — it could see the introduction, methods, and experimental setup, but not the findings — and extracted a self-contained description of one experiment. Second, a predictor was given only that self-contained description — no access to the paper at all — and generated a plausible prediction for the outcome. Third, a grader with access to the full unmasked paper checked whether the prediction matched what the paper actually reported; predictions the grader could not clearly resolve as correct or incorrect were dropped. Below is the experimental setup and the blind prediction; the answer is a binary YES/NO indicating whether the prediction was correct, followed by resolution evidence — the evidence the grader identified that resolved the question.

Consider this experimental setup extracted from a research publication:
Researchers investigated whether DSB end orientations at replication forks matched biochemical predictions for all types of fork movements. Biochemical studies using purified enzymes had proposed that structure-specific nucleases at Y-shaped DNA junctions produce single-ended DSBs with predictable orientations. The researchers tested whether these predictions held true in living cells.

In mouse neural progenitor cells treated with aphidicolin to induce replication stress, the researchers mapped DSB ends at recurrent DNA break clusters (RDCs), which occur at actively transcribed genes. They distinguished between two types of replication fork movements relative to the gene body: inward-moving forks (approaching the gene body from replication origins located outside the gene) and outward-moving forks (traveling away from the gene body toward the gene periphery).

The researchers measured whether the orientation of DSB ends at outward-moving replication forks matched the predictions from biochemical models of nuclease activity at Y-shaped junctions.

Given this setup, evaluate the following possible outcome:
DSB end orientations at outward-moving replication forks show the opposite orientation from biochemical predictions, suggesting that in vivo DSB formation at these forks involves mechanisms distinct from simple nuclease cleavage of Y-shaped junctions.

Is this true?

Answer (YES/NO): YES